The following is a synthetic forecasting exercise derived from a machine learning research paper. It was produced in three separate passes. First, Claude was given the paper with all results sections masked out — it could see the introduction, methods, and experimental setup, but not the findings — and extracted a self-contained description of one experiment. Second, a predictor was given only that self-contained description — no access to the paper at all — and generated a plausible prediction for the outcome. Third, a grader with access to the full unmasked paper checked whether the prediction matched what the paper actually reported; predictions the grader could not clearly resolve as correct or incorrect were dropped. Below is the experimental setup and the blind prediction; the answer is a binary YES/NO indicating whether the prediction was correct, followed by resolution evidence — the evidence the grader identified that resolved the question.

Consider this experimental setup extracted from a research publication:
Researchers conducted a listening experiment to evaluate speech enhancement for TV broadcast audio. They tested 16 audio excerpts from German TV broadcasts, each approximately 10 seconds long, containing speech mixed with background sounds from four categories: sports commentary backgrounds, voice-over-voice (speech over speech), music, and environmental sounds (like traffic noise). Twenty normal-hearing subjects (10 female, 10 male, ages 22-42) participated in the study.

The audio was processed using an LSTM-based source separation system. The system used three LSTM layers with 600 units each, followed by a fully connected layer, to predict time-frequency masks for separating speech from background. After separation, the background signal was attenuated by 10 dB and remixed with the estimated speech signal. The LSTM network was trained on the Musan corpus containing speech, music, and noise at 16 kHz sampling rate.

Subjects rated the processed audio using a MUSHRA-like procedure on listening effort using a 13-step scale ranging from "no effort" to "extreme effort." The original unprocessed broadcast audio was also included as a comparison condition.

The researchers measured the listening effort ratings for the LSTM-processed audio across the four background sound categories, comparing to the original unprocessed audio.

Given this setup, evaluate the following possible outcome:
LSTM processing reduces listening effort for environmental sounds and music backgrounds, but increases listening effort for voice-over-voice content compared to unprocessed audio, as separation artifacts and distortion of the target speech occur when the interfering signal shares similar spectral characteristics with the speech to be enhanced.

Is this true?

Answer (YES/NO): NO